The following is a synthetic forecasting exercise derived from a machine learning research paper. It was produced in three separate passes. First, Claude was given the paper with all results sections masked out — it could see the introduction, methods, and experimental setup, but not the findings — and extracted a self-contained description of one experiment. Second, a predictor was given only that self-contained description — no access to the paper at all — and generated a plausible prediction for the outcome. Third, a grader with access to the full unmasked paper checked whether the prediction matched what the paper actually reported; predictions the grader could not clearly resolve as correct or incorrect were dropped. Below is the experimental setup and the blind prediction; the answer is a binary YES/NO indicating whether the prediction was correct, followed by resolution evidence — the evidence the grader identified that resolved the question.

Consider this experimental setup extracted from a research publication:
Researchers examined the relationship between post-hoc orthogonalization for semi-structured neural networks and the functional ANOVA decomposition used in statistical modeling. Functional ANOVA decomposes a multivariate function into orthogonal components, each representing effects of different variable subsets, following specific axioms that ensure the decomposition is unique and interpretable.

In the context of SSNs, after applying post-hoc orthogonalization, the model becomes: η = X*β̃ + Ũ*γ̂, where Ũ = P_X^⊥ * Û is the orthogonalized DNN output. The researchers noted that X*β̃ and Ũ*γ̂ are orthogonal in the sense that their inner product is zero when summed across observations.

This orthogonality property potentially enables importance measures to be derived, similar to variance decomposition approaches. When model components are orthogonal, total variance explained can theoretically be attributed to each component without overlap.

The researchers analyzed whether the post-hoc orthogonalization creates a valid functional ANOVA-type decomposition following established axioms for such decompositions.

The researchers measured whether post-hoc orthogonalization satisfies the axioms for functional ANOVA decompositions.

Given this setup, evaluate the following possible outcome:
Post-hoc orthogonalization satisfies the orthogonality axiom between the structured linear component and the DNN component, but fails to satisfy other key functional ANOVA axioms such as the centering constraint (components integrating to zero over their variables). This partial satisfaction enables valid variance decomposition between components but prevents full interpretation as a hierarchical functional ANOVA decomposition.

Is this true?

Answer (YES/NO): NO